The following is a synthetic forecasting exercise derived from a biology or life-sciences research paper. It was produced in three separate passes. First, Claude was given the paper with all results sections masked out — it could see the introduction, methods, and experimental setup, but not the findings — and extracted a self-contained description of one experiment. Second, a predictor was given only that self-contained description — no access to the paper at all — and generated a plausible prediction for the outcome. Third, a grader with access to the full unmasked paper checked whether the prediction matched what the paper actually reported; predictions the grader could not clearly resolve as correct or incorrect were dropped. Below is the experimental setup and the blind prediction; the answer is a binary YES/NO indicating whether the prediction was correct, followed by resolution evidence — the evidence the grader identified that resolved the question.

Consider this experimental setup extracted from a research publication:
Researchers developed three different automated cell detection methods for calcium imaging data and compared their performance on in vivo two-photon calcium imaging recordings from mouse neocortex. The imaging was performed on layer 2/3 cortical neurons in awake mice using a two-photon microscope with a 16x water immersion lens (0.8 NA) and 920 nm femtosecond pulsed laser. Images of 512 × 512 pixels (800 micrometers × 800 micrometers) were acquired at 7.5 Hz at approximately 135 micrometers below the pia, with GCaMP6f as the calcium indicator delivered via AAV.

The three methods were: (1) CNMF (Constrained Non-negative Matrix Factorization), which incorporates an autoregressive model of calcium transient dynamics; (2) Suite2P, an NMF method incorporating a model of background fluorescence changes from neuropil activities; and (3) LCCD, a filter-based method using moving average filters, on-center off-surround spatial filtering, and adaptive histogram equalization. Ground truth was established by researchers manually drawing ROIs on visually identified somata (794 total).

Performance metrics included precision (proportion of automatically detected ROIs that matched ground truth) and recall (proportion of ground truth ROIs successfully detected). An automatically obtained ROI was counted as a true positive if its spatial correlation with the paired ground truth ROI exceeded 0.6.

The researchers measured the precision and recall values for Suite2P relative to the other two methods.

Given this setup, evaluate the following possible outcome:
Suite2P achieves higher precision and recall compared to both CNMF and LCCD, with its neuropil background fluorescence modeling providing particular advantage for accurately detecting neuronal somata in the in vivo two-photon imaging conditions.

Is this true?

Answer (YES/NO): NO